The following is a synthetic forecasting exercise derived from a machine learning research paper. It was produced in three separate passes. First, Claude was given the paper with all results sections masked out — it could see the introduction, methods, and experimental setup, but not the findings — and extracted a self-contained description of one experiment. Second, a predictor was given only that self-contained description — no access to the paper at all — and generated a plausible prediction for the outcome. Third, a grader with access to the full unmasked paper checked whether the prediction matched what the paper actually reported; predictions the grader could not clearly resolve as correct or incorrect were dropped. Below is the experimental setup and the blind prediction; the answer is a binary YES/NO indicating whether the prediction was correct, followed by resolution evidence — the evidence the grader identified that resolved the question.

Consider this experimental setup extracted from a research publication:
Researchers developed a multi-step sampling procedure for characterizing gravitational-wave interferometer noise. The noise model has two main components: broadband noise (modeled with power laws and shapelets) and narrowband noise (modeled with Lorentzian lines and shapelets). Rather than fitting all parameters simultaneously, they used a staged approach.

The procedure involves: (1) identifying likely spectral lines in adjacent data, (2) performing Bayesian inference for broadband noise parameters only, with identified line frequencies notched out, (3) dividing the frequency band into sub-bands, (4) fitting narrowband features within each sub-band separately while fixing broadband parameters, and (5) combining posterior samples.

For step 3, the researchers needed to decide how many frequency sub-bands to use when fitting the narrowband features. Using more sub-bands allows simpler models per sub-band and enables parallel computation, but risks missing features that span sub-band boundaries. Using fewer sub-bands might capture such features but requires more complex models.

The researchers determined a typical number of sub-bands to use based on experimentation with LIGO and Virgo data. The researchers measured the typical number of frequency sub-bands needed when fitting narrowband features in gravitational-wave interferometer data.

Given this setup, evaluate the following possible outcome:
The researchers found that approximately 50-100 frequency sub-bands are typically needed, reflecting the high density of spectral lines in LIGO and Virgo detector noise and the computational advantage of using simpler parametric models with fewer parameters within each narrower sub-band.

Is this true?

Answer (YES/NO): NO